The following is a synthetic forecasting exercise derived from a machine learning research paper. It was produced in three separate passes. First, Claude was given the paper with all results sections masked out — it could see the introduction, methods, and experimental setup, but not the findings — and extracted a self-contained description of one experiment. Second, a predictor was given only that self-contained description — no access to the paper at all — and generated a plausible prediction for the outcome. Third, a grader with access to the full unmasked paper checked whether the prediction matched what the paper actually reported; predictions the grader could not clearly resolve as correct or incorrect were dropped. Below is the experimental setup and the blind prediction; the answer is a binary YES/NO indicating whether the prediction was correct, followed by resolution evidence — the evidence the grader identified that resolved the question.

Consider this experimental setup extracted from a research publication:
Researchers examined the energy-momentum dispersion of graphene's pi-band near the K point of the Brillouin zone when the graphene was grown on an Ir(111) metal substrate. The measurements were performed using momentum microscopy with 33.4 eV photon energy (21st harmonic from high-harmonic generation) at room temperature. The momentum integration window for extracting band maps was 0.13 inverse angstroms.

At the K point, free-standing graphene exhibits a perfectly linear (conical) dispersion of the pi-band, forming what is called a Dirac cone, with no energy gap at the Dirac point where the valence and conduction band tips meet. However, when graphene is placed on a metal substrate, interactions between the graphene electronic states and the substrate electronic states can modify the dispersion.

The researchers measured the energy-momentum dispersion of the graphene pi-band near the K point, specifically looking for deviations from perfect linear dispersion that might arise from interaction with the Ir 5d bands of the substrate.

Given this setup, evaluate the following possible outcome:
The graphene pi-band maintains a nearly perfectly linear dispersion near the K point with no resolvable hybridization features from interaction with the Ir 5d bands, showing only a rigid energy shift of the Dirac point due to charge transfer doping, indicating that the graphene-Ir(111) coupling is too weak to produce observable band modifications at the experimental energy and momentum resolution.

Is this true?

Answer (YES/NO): NO